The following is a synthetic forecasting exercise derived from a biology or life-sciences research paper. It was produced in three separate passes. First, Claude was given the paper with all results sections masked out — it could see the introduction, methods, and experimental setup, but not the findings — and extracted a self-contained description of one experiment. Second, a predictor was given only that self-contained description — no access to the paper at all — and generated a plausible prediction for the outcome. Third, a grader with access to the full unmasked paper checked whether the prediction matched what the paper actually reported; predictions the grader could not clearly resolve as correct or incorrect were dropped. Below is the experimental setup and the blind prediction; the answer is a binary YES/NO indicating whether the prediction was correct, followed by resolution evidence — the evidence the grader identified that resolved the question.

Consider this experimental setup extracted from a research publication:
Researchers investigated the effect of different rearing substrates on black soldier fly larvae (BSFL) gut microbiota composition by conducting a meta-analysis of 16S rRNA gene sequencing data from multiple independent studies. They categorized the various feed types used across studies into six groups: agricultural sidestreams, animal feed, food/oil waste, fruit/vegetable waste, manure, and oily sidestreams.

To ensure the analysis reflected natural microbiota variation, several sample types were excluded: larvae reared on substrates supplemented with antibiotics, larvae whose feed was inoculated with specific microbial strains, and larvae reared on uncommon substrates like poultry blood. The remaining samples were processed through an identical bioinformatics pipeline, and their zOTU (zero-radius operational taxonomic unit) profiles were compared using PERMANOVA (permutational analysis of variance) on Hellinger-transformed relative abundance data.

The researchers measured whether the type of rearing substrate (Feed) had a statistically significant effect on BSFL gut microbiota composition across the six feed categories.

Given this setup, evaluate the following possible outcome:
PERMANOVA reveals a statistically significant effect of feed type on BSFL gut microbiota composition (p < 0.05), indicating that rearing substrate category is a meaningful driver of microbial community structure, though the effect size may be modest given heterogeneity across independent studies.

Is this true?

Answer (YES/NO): YES